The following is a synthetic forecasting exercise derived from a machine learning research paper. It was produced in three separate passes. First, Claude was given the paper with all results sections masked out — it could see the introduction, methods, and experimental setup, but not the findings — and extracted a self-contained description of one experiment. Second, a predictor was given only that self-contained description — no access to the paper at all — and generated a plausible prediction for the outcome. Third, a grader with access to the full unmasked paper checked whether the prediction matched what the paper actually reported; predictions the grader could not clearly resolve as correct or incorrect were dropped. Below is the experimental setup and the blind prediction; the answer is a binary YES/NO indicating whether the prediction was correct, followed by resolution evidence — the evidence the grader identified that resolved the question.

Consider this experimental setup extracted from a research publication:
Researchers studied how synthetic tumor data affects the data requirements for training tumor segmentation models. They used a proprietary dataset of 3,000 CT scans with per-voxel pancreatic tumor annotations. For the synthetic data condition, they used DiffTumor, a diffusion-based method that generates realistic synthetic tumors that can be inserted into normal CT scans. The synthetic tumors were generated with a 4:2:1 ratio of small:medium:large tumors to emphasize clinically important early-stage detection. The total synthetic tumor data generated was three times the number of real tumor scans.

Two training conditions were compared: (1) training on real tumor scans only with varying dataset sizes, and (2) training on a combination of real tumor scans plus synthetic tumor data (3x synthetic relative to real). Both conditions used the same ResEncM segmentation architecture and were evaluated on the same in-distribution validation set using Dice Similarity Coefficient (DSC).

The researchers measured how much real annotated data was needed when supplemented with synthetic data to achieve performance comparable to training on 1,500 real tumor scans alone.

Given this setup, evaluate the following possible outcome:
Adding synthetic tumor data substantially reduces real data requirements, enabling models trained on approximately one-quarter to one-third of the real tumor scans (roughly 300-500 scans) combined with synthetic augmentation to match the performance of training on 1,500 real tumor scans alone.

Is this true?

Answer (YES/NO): YES